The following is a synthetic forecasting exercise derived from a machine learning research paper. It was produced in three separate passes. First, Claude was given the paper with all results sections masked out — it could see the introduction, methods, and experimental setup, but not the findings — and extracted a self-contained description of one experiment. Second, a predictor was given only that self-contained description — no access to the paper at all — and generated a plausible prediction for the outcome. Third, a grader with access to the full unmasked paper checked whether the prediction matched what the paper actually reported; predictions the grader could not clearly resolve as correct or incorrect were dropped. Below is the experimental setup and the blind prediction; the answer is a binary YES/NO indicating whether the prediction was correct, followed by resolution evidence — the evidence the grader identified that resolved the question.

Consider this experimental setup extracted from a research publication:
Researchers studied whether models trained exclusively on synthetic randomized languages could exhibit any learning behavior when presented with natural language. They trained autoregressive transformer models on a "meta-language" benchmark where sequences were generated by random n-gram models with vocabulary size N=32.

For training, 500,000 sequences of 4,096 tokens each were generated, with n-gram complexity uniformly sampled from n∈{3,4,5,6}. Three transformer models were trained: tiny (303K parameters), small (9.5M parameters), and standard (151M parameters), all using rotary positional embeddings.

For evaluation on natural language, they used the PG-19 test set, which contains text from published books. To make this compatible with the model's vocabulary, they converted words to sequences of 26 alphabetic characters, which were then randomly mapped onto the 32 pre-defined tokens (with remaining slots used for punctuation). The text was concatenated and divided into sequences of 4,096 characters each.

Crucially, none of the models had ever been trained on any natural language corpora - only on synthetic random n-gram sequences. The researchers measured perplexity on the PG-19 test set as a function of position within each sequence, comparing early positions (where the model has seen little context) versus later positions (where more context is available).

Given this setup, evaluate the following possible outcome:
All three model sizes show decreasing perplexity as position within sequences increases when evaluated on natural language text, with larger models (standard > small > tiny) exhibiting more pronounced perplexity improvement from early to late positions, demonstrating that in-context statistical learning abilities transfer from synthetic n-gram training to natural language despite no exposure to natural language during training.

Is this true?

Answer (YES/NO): NO